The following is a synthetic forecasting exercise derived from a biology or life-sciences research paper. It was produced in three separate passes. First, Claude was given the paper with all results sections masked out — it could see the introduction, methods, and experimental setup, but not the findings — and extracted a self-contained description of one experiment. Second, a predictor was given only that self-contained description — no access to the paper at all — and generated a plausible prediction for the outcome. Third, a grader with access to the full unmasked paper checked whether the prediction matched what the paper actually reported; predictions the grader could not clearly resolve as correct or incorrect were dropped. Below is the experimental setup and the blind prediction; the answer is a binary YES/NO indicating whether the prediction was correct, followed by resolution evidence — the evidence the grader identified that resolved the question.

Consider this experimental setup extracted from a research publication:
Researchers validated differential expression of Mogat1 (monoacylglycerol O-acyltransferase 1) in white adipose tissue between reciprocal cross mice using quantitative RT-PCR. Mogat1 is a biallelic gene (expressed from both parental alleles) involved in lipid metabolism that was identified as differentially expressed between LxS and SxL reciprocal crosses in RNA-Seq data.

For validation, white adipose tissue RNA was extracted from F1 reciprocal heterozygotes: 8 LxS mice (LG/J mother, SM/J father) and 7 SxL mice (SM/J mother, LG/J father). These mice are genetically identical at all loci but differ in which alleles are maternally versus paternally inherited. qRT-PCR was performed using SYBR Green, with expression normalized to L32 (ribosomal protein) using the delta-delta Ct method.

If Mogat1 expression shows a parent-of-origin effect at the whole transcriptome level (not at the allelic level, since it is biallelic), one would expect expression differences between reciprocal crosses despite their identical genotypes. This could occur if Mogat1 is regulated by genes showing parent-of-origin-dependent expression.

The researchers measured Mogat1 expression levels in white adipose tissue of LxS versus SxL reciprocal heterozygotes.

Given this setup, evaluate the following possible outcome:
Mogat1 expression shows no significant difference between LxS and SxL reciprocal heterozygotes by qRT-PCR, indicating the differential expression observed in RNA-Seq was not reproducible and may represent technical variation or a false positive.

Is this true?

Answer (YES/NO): NO